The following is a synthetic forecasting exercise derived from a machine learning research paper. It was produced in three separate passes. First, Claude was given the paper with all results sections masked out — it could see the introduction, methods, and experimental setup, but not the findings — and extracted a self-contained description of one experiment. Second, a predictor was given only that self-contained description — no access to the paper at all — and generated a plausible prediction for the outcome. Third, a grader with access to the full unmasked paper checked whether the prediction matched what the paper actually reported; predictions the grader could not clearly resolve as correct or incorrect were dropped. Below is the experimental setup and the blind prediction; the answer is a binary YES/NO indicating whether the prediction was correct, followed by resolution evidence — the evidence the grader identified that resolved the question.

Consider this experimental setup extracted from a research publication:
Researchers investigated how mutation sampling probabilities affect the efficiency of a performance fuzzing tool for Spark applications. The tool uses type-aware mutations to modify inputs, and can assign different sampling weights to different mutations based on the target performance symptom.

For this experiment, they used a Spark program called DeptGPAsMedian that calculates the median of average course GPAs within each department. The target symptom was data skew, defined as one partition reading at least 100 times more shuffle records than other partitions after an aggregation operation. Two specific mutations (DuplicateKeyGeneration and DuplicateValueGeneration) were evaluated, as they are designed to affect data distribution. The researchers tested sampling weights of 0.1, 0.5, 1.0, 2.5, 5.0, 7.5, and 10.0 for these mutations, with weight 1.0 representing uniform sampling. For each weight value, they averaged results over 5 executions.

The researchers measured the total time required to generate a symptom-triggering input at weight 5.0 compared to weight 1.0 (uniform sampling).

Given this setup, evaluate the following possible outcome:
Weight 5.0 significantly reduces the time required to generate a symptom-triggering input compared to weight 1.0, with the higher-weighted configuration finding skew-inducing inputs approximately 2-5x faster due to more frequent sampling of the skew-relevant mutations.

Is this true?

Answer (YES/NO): NO